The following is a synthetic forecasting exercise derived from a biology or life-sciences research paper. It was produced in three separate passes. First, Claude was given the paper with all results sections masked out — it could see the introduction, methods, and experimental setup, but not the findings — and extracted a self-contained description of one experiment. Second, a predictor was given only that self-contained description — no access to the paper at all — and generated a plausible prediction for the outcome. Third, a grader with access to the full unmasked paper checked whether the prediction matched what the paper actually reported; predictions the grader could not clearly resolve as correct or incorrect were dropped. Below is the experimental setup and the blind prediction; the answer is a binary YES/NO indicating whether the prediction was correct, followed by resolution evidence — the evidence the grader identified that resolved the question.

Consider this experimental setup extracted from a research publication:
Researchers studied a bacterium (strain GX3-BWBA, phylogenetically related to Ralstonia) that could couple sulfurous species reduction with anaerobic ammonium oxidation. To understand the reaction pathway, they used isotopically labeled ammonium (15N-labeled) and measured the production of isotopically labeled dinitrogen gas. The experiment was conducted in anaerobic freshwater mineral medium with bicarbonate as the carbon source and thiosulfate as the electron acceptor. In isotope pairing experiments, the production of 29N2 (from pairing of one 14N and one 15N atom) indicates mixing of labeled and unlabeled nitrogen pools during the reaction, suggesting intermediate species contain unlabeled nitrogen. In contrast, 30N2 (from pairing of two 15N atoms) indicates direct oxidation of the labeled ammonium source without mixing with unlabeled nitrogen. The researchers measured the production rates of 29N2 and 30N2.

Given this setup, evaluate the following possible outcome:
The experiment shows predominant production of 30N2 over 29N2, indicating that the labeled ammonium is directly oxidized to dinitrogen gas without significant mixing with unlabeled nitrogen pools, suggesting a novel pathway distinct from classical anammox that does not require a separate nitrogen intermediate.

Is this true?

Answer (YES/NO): NO